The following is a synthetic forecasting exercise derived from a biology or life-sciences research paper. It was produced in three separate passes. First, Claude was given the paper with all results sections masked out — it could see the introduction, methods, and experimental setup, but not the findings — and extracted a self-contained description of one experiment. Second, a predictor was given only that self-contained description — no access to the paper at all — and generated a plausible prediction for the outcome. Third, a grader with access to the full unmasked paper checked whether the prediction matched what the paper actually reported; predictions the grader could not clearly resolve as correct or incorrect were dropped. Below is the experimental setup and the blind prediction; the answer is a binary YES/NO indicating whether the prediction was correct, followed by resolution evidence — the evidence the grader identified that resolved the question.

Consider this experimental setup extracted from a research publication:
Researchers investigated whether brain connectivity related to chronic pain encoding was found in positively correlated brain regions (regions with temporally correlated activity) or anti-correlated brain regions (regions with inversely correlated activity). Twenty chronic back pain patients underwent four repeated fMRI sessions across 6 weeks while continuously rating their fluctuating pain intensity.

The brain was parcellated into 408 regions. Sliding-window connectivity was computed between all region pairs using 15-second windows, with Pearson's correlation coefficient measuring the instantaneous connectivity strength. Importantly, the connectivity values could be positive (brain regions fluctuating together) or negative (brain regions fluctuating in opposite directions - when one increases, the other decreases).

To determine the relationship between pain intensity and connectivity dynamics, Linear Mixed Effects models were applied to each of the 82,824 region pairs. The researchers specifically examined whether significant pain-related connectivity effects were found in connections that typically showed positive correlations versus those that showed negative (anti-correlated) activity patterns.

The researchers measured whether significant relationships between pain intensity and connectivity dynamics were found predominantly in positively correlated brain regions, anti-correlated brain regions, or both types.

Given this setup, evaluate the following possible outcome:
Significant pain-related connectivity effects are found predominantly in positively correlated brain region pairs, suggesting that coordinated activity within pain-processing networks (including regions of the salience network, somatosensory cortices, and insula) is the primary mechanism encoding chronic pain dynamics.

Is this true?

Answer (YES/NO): YES